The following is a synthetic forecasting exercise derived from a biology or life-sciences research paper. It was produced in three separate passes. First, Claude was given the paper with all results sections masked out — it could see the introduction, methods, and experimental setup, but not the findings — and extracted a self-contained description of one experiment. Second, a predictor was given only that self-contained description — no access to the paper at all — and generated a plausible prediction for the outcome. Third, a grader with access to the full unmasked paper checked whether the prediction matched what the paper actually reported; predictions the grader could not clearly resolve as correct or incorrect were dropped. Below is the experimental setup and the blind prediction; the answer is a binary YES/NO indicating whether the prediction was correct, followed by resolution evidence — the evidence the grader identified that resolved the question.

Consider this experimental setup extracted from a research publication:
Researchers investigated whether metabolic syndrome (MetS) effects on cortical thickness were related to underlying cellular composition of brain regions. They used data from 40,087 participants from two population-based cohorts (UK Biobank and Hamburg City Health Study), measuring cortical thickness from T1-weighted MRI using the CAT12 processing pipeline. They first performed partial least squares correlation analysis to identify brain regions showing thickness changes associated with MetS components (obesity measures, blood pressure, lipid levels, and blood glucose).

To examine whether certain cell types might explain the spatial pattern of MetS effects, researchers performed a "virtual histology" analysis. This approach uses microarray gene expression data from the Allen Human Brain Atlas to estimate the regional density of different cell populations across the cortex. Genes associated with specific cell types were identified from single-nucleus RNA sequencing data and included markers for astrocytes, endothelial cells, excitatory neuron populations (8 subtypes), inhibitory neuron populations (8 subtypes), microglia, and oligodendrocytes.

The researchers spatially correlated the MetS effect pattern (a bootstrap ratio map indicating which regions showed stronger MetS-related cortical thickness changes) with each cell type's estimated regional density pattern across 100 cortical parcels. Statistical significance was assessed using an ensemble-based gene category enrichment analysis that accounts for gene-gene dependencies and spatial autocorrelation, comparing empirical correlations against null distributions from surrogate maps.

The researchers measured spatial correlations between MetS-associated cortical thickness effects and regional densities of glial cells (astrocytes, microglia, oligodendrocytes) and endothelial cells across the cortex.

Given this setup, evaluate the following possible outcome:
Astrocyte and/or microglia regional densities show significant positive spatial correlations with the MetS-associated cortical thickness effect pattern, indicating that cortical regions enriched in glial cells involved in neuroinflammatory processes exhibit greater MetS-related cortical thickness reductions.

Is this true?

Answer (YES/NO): YES